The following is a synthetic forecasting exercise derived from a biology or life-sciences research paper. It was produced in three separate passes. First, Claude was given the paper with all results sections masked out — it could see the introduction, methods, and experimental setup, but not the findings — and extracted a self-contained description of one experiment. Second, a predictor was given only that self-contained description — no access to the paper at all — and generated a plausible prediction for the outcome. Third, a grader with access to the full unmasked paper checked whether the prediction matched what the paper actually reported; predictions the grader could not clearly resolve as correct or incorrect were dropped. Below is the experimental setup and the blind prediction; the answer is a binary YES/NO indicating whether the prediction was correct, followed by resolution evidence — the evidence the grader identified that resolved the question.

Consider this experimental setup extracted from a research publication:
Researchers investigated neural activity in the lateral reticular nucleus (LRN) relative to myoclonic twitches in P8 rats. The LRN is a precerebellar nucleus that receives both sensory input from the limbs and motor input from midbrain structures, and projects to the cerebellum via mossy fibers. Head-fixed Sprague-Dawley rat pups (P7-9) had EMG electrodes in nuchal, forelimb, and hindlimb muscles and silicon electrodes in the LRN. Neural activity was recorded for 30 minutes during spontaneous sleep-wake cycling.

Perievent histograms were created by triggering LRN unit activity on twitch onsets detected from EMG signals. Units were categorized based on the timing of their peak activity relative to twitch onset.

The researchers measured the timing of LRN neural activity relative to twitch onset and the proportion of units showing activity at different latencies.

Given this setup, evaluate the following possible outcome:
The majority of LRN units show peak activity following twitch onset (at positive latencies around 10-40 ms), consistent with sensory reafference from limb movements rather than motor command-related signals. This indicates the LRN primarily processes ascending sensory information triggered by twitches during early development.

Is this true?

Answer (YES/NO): NO